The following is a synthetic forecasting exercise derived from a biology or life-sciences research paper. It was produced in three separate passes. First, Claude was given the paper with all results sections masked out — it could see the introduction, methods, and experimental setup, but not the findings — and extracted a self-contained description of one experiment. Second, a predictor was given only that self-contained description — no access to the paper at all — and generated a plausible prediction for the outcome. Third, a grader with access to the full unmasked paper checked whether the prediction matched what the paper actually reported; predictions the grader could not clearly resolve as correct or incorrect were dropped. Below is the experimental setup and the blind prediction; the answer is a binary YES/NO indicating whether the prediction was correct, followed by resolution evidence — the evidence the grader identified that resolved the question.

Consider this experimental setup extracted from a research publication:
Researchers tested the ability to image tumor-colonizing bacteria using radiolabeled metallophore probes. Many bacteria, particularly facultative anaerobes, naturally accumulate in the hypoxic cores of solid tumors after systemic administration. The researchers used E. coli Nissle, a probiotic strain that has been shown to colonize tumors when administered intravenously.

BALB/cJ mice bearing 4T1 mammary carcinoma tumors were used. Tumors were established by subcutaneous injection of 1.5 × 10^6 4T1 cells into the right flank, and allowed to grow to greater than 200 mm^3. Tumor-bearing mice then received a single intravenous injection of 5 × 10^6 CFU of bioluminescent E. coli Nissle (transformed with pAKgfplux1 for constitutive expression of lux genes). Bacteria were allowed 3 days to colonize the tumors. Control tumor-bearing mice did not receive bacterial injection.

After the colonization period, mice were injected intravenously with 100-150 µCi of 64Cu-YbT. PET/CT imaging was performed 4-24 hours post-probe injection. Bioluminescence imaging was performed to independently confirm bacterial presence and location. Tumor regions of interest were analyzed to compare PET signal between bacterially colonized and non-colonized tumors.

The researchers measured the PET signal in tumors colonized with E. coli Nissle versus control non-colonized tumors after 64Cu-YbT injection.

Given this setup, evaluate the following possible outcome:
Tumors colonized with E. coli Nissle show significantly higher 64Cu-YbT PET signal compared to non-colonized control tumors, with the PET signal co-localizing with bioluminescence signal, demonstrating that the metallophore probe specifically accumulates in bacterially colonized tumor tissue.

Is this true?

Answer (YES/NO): YES